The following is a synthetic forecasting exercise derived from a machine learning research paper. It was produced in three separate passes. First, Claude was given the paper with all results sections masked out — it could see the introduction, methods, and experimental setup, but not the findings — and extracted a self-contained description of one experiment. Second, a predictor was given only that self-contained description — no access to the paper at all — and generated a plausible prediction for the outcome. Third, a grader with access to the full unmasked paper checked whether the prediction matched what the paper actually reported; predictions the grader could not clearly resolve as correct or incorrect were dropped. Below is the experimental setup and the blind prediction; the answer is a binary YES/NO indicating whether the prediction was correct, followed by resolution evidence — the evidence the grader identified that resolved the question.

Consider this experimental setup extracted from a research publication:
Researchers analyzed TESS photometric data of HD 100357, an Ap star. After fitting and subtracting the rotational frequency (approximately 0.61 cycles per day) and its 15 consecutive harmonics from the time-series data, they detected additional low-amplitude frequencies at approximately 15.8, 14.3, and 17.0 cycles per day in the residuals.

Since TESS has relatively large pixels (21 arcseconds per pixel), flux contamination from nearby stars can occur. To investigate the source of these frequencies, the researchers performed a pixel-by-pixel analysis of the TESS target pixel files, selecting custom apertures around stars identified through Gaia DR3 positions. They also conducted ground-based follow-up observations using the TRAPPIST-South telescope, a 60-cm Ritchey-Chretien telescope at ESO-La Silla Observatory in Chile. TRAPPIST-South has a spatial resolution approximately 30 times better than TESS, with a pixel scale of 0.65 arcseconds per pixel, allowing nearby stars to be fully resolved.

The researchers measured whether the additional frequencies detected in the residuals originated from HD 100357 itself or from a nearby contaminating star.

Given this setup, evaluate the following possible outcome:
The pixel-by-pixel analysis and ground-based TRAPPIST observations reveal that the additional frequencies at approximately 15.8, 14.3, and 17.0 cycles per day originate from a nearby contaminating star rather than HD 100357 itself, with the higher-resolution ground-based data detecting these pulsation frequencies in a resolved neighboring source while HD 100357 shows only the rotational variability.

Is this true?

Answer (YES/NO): YES